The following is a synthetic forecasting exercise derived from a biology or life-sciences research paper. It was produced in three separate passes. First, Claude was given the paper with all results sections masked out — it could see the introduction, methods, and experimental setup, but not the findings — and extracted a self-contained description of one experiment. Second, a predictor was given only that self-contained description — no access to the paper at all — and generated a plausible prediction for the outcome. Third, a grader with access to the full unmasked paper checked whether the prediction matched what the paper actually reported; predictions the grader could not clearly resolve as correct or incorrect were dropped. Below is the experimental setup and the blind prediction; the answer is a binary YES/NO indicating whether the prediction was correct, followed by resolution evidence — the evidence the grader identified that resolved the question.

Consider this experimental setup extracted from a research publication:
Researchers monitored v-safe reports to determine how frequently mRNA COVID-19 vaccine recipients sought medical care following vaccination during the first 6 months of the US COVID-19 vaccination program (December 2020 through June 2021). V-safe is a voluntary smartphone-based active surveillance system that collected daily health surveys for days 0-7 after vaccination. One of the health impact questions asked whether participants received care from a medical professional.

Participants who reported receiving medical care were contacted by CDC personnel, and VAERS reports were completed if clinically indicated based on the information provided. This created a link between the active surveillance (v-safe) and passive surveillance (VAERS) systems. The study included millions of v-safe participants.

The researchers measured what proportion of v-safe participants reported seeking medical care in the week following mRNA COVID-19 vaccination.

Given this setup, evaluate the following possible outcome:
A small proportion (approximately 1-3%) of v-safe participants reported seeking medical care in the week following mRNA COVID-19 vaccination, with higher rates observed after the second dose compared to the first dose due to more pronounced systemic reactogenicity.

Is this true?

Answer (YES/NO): NO